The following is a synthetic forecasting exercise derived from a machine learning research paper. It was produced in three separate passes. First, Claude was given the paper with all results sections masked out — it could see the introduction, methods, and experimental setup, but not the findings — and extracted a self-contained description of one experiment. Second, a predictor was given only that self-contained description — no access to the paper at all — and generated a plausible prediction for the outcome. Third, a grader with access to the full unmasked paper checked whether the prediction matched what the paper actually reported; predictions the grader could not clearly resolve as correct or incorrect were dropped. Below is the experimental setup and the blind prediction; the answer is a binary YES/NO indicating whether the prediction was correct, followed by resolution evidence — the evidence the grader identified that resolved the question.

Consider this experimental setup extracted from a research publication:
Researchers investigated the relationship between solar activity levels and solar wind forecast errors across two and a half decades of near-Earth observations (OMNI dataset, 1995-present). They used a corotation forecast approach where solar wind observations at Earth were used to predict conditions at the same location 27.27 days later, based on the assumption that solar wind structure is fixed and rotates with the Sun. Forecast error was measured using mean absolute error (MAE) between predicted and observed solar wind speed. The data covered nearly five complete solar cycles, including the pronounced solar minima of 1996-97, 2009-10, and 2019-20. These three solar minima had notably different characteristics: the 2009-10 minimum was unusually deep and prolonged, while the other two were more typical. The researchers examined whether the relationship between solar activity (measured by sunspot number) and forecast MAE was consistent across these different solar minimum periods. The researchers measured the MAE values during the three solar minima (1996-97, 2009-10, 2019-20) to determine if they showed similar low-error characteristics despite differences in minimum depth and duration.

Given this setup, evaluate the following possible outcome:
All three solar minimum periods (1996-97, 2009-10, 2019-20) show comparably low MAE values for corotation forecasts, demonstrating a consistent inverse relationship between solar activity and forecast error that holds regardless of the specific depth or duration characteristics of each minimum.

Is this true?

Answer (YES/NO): YES